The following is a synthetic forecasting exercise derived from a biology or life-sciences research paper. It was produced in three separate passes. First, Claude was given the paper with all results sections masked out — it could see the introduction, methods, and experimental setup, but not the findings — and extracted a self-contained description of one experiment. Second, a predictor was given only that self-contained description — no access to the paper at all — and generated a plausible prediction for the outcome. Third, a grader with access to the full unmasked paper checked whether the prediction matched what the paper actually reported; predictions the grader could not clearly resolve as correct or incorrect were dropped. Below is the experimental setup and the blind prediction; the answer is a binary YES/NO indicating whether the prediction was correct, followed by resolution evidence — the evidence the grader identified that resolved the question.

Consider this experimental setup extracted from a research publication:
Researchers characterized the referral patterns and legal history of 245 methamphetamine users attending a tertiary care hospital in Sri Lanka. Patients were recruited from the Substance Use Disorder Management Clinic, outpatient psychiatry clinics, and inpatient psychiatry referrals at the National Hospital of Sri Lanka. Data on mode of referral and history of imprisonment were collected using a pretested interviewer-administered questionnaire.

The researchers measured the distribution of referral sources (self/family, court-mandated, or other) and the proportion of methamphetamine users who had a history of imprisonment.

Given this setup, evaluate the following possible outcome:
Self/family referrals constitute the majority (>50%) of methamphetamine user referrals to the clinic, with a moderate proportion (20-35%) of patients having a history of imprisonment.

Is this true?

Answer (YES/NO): NO